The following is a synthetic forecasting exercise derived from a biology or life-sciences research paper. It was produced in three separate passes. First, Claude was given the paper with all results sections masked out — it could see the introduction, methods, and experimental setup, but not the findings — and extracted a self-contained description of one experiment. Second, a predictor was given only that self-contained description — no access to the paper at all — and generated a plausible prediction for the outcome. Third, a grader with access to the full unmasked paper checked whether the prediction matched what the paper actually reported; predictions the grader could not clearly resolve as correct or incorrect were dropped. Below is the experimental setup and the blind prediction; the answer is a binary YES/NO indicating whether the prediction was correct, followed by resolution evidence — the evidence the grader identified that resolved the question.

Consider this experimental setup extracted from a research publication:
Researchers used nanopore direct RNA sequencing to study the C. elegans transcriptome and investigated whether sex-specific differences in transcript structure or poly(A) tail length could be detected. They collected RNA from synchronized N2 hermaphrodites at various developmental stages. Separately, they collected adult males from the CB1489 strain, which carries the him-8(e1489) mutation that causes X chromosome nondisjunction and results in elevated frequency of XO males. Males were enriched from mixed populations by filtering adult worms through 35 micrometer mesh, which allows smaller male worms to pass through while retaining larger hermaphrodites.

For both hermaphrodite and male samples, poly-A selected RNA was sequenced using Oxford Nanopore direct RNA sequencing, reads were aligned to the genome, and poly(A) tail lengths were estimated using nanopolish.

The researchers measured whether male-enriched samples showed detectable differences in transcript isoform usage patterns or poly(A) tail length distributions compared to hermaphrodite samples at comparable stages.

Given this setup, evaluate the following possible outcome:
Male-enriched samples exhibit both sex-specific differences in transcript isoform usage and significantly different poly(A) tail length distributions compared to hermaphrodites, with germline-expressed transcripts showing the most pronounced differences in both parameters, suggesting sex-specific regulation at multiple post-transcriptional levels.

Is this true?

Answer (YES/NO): NO